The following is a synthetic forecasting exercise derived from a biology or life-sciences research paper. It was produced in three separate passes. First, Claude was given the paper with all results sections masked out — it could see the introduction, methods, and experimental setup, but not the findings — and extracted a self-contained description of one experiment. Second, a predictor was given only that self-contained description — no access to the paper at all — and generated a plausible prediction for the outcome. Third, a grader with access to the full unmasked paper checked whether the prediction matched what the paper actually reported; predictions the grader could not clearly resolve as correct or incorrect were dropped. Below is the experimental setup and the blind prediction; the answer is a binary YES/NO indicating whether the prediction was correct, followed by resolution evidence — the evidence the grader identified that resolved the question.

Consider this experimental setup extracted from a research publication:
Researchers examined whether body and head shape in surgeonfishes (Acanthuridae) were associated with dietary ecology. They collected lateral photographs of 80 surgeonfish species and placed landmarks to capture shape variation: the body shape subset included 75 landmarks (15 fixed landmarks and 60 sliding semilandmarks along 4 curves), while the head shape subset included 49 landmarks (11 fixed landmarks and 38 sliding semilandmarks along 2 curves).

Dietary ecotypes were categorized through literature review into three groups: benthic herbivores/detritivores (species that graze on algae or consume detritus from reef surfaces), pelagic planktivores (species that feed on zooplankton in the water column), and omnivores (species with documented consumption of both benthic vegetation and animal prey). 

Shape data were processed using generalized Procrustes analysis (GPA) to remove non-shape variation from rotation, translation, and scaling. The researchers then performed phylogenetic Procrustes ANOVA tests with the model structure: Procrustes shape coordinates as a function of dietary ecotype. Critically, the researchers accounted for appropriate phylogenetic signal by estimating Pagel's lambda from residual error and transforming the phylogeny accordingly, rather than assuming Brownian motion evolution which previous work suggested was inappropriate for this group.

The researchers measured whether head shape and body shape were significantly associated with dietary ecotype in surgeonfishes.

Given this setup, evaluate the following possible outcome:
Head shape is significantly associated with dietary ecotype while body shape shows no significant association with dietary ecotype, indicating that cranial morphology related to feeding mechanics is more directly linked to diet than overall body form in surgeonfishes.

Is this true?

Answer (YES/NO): NO